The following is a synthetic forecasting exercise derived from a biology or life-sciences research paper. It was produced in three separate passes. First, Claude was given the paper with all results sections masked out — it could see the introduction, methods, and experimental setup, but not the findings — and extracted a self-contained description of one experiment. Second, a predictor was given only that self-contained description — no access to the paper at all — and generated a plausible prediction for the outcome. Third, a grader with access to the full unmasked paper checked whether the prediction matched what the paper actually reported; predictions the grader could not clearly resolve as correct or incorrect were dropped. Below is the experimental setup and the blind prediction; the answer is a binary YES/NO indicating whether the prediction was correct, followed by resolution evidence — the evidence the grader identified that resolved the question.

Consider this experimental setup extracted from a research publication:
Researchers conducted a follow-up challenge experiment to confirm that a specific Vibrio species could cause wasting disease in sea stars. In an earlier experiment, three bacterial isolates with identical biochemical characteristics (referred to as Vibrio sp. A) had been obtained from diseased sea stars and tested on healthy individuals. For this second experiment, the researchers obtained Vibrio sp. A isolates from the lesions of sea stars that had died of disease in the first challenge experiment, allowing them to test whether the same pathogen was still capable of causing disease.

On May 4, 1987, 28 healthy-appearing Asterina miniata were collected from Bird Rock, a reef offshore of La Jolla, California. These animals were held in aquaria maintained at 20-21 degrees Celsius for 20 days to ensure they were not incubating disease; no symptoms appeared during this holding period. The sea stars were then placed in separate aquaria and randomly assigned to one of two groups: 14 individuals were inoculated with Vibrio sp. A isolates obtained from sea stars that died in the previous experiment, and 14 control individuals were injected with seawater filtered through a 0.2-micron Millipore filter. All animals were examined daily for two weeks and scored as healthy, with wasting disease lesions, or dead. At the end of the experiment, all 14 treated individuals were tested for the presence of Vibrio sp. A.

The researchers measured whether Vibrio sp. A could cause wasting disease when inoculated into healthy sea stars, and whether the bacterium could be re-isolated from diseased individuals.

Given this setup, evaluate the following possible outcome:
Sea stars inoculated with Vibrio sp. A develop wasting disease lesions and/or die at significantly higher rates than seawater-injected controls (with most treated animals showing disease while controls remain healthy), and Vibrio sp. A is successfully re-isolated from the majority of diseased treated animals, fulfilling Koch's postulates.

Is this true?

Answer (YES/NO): NO